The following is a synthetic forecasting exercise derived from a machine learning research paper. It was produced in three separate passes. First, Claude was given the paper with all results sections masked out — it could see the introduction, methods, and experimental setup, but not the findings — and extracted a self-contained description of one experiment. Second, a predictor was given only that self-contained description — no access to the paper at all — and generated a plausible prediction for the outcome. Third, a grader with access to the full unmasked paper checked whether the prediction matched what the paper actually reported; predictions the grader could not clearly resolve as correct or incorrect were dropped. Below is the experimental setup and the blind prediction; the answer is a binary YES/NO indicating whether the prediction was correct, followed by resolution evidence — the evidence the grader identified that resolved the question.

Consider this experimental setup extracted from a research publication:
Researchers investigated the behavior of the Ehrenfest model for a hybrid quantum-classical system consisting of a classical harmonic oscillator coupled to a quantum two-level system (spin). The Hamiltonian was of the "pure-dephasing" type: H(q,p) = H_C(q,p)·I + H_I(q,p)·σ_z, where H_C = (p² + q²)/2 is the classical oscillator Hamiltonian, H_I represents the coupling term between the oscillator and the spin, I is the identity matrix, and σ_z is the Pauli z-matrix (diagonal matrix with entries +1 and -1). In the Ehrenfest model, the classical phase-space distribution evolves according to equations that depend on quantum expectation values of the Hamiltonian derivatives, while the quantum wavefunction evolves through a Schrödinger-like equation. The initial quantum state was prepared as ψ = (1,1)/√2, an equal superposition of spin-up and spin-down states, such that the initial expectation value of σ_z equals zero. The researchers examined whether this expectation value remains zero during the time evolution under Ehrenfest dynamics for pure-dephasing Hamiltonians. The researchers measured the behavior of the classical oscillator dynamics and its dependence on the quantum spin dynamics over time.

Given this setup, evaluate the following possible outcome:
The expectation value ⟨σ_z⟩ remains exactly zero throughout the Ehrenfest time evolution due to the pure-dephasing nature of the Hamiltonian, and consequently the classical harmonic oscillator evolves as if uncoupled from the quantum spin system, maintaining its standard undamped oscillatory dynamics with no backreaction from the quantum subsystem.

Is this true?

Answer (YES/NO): YES